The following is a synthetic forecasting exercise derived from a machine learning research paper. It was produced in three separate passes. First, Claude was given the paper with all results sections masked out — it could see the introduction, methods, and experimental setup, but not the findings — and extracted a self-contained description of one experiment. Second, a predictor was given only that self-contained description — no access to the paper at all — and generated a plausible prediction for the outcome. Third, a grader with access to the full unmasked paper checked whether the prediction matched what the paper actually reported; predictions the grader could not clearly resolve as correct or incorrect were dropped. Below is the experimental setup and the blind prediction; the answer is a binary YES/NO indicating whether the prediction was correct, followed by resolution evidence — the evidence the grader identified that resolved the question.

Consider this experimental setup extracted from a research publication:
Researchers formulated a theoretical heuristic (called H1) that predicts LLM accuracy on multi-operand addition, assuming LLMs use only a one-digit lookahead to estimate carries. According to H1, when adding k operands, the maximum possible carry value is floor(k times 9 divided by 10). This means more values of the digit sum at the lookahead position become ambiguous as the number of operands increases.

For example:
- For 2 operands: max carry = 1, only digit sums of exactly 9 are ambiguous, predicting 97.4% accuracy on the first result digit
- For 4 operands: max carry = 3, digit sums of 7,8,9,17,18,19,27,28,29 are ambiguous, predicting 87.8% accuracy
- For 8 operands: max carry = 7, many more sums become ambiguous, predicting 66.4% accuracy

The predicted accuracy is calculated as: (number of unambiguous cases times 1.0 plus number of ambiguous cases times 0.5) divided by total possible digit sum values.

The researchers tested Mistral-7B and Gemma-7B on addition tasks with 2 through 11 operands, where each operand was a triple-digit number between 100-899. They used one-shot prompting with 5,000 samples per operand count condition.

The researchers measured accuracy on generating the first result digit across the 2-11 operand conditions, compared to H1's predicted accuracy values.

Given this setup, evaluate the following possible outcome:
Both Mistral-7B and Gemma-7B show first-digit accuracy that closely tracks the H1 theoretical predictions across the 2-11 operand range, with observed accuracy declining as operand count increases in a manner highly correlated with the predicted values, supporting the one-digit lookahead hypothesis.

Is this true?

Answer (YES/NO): NO